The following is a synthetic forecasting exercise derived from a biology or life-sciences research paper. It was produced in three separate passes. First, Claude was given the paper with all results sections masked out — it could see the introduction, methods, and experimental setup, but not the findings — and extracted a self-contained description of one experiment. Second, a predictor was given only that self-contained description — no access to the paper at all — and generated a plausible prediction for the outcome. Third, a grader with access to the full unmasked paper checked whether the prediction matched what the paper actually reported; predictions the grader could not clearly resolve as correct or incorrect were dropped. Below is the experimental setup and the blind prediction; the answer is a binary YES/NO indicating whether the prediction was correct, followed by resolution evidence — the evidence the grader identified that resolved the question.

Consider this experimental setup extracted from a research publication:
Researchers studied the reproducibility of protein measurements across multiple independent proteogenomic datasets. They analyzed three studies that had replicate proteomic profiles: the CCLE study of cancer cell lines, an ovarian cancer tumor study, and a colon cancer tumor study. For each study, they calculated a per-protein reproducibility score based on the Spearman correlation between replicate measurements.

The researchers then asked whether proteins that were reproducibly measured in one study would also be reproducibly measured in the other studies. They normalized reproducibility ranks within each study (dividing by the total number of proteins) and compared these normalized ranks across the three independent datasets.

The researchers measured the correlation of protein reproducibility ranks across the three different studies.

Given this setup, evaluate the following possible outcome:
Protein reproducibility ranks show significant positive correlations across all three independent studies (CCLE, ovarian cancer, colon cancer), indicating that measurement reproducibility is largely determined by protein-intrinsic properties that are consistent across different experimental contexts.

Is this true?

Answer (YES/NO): NO